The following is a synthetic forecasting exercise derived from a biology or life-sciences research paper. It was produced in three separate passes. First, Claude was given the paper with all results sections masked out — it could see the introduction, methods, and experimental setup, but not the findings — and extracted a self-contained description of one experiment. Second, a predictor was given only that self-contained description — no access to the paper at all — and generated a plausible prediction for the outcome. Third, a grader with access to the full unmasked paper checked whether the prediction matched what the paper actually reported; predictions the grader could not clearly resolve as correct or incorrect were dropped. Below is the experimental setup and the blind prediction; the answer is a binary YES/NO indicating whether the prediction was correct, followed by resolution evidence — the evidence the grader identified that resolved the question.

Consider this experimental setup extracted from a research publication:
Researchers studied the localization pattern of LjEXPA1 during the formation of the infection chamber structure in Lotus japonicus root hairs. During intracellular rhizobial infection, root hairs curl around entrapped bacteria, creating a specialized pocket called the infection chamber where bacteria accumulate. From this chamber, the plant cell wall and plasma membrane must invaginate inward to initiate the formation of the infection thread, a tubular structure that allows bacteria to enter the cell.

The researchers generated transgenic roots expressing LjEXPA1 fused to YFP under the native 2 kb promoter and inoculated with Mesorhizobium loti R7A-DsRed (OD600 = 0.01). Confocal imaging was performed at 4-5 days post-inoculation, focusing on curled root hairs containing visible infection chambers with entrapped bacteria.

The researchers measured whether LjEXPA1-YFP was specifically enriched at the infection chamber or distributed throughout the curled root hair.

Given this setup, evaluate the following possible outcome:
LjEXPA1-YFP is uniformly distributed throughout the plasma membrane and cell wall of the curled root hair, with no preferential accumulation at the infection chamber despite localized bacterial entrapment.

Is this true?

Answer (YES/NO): NO